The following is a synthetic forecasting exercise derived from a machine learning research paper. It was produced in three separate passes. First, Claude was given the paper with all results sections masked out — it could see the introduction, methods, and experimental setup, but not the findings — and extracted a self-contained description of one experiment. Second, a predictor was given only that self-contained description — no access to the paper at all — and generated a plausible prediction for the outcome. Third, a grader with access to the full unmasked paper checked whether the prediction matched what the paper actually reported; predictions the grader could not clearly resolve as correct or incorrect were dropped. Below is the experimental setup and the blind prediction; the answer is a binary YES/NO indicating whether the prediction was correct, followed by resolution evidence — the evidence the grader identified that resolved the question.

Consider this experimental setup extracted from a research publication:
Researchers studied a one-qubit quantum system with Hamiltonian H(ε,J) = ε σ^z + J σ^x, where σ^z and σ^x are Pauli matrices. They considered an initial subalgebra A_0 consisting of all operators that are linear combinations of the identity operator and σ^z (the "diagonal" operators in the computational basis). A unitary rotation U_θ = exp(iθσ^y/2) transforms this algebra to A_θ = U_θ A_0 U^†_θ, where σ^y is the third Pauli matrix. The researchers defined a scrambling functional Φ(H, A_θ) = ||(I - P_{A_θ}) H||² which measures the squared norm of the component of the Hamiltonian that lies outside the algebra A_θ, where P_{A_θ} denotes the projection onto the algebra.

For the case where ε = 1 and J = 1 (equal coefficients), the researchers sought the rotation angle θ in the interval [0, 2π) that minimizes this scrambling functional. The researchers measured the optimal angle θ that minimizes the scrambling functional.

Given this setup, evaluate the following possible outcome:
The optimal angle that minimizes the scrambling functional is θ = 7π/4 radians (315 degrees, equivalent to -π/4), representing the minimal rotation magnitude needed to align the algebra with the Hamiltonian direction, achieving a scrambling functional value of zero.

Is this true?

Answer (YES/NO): NO